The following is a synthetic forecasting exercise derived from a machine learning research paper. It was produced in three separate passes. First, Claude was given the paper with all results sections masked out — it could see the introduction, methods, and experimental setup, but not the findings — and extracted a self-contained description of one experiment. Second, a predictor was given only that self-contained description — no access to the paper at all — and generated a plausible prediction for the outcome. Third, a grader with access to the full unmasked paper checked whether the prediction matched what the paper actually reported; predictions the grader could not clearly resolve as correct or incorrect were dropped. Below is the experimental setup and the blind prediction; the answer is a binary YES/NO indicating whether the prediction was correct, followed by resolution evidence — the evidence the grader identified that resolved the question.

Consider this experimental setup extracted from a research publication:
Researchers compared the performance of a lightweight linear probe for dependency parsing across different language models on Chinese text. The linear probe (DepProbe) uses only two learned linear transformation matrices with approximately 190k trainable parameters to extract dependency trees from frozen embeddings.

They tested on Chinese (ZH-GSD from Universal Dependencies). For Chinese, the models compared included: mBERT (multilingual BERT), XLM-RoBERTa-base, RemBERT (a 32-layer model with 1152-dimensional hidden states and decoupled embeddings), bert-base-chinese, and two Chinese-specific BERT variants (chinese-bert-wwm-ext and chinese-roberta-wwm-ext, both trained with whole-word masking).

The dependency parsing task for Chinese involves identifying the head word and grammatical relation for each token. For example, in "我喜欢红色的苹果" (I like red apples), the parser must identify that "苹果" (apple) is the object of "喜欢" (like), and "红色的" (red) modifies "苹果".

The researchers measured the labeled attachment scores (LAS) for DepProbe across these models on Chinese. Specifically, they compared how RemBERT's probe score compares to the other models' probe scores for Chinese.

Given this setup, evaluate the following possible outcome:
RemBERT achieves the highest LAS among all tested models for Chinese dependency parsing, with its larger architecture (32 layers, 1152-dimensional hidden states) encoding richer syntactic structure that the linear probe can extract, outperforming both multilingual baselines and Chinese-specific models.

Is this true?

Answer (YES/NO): NO